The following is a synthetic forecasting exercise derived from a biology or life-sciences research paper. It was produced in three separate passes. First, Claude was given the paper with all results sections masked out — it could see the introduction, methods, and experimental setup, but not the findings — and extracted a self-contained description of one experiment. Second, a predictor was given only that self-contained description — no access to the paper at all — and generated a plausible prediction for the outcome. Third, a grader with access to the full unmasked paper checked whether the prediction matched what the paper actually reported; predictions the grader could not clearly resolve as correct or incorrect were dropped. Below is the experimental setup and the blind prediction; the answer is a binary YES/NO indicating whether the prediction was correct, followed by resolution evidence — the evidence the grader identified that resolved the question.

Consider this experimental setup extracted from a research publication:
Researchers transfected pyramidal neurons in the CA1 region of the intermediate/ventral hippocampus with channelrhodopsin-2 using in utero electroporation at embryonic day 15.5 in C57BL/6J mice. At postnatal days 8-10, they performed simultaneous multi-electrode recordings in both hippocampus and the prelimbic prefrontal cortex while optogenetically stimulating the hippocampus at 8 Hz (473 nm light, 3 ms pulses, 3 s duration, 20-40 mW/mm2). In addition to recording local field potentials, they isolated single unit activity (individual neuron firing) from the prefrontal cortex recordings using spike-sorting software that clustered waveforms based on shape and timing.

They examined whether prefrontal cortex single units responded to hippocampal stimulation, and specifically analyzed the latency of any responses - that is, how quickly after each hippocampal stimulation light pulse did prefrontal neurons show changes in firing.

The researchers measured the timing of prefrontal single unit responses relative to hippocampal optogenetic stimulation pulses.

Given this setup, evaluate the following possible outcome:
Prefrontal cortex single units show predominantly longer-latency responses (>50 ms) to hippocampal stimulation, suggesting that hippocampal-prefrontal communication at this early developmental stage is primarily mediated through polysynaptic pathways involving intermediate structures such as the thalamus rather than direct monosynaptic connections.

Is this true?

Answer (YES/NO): NO